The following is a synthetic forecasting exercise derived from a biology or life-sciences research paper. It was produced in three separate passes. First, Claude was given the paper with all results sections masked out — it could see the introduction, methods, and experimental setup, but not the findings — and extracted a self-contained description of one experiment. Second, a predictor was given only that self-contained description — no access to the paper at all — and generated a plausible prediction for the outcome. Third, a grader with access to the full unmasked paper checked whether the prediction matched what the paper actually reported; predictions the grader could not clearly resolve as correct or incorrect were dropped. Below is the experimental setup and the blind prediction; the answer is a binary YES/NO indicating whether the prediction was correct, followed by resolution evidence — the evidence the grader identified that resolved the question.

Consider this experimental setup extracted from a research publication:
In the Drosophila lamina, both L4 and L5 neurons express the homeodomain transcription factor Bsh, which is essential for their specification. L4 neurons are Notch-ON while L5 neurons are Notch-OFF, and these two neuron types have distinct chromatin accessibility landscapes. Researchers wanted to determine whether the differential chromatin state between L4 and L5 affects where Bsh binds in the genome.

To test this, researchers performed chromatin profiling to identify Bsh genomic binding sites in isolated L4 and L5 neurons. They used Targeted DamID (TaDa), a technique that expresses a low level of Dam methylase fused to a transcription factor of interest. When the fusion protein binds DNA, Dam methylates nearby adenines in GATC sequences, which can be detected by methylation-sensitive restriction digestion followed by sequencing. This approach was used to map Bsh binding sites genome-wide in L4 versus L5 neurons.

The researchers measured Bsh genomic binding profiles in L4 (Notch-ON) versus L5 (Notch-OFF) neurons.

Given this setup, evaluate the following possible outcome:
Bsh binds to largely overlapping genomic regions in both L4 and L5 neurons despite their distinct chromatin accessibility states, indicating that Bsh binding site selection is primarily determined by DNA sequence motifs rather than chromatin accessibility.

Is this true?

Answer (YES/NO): NO